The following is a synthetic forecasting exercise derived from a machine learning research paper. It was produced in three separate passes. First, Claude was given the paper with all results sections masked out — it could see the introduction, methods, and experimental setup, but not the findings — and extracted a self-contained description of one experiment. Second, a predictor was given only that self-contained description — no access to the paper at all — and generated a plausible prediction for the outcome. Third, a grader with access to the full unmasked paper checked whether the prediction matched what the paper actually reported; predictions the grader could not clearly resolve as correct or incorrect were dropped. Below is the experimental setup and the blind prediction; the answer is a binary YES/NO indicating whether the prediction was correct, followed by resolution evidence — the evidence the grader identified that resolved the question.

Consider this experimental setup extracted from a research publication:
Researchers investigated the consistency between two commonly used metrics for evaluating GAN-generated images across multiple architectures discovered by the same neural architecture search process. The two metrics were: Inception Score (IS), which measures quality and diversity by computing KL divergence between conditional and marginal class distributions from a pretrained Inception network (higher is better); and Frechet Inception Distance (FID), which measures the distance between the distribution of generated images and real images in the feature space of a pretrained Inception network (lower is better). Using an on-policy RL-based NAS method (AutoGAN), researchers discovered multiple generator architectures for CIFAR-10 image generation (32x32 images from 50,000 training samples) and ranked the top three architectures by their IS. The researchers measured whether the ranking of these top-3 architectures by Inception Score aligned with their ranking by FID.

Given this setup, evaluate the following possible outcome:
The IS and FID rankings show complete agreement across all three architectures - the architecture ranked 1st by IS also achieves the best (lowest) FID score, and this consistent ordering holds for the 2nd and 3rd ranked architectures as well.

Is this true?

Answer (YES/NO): YES